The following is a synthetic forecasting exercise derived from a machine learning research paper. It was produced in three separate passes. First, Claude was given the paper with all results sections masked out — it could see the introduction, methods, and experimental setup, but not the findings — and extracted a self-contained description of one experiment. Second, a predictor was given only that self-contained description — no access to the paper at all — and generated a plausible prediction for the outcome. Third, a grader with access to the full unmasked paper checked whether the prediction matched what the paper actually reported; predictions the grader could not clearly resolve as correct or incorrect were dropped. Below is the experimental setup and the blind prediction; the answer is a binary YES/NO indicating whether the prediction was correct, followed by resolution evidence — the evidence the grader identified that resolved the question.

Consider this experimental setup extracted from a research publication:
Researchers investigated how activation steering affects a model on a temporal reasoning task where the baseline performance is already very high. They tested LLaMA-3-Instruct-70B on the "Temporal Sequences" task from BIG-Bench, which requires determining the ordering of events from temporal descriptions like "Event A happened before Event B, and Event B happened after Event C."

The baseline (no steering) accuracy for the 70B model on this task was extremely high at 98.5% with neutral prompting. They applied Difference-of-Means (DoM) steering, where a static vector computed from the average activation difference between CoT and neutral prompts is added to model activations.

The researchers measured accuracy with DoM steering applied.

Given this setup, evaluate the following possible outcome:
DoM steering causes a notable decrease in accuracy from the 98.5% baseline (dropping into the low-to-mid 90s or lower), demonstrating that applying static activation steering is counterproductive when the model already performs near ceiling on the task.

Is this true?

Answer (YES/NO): NO